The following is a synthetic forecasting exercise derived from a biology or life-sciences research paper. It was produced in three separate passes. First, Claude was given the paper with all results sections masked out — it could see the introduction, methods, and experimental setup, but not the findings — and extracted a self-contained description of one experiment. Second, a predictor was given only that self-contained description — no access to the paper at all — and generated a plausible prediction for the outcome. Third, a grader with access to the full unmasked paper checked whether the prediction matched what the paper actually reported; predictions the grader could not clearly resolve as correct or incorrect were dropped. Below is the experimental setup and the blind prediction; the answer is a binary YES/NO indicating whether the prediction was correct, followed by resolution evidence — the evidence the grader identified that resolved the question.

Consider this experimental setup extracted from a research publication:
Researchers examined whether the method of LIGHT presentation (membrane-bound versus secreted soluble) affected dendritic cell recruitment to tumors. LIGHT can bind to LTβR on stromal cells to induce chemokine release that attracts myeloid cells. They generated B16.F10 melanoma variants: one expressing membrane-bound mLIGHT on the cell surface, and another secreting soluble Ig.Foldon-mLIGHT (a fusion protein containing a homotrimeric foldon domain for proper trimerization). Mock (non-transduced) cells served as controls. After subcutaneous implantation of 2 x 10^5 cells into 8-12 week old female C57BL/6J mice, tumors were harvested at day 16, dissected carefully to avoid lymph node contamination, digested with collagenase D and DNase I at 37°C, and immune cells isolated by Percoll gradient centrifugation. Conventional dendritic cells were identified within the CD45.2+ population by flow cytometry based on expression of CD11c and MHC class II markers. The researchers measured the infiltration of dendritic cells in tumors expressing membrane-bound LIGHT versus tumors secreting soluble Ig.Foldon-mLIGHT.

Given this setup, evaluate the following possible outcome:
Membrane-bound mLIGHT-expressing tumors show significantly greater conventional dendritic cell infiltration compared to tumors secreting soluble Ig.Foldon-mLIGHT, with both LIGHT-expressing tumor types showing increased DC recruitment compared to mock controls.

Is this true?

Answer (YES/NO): NO